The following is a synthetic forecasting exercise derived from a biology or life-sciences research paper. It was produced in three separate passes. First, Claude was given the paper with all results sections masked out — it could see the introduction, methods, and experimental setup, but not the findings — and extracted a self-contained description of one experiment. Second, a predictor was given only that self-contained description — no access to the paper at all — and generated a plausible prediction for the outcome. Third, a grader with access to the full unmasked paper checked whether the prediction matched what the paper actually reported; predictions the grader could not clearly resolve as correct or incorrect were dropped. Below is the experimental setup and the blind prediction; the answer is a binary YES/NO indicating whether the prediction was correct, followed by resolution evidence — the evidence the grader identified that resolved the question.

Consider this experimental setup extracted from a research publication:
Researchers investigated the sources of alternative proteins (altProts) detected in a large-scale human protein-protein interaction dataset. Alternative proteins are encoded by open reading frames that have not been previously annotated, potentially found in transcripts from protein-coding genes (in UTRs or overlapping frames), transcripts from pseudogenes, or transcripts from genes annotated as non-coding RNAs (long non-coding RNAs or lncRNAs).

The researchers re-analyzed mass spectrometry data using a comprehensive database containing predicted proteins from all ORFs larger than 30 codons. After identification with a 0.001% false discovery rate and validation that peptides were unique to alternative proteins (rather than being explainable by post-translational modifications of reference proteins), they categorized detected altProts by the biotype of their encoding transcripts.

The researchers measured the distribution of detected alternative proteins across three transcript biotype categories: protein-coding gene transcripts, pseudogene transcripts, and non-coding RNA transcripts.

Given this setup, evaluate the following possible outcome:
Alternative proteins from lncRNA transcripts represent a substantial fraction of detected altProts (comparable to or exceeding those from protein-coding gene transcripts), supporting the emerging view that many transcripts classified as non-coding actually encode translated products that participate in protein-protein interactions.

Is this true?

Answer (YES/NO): NO